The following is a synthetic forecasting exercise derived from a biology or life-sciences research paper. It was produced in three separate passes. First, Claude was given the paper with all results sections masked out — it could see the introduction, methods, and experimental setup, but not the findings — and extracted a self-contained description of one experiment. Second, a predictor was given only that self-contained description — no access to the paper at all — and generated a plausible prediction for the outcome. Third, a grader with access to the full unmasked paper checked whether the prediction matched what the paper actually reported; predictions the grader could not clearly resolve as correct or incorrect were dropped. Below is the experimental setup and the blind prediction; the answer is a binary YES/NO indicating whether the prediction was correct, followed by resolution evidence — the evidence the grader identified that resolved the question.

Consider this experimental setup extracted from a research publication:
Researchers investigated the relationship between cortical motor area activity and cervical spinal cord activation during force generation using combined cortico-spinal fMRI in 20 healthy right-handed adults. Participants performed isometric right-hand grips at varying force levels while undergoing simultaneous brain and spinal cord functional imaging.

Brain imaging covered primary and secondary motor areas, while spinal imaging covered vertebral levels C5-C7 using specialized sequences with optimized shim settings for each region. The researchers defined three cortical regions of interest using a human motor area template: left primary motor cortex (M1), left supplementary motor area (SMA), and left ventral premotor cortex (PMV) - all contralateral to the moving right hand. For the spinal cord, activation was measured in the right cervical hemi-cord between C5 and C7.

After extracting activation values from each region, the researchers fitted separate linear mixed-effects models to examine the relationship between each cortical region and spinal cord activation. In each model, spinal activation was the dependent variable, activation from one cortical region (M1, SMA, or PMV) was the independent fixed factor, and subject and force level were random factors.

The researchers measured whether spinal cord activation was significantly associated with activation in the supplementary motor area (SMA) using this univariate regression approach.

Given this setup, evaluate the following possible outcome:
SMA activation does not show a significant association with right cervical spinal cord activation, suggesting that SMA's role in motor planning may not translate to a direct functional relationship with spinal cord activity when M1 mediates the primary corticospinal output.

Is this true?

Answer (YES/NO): YES